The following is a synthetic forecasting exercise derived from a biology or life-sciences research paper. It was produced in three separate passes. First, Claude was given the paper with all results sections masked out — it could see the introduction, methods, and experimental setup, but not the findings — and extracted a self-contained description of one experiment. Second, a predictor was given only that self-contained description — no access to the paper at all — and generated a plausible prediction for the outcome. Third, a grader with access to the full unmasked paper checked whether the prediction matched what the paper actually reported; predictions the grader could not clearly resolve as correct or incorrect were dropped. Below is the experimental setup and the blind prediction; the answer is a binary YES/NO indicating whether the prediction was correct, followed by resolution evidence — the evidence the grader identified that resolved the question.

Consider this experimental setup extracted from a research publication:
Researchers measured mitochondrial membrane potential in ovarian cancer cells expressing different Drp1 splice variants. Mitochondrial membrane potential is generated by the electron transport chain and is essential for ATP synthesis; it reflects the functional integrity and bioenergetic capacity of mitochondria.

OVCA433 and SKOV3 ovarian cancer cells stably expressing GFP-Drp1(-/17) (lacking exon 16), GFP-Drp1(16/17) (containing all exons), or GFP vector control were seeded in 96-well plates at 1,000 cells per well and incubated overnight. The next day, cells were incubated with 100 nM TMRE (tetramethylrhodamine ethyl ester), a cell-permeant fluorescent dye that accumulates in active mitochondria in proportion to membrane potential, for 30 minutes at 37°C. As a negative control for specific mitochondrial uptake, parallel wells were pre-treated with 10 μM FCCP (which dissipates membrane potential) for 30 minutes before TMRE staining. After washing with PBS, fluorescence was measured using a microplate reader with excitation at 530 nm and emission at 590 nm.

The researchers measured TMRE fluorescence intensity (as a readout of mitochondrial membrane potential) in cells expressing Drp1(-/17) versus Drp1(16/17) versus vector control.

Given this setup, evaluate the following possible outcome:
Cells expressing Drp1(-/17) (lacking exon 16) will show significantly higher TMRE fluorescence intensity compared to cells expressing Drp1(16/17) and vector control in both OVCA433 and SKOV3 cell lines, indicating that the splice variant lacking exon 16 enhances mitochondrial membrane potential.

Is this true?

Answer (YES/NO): NO